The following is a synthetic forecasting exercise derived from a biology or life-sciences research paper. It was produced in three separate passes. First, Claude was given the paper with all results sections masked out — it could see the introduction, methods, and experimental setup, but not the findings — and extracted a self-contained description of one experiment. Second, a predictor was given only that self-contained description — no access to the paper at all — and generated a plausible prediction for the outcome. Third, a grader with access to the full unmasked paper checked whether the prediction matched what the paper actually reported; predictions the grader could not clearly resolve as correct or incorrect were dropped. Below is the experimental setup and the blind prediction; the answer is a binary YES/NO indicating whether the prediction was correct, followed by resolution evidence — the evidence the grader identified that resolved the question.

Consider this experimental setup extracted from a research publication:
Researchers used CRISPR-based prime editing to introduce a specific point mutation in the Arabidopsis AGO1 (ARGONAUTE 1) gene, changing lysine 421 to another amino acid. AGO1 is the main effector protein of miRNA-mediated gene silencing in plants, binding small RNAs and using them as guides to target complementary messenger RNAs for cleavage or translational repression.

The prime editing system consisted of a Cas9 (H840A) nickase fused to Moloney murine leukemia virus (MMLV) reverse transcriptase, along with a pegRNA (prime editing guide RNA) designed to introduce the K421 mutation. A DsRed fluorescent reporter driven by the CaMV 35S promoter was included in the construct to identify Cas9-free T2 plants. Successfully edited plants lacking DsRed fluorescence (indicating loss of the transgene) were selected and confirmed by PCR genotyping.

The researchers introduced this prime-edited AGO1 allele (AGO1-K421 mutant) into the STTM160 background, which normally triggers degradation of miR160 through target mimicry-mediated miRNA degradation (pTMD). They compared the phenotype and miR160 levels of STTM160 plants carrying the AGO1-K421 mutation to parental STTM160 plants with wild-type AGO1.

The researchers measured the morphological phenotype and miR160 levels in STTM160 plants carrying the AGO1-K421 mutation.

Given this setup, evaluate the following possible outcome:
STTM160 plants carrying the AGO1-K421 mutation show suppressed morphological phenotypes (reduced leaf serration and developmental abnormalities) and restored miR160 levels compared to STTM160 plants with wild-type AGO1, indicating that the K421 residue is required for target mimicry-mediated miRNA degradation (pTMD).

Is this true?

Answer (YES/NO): NO